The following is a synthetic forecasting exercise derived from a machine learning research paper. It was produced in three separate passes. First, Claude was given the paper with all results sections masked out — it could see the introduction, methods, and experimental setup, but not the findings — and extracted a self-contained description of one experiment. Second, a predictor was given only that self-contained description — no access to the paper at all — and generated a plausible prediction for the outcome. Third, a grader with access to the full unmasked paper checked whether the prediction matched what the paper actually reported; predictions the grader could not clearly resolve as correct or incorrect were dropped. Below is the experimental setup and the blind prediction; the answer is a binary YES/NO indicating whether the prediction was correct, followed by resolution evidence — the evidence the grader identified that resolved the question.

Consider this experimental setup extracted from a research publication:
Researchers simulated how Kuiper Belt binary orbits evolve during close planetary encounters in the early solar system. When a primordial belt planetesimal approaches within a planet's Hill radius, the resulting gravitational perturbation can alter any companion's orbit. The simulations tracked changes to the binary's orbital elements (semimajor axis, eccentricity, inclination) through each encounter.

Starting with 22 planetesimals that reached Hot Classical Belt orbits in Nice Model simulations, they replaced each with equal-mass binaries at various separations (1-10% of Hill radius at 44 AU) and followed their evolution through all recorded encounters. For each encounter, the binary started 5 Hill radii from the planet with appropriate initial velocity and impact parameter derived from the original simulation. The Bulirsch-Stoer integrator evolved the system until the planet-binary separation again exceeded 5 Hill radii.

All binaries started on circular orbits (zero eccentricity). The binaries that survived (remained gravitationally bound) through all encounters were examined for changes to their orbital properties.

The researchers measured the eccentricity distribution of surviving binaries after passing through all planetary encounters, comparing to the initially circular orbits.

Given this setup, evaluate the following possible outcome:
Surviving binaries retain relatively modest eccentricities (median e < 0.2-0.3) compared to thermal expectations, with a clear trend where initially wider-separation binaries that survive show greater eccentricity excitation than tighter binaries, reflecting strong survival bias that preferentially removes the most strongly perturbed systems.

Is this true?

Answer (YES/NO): NO